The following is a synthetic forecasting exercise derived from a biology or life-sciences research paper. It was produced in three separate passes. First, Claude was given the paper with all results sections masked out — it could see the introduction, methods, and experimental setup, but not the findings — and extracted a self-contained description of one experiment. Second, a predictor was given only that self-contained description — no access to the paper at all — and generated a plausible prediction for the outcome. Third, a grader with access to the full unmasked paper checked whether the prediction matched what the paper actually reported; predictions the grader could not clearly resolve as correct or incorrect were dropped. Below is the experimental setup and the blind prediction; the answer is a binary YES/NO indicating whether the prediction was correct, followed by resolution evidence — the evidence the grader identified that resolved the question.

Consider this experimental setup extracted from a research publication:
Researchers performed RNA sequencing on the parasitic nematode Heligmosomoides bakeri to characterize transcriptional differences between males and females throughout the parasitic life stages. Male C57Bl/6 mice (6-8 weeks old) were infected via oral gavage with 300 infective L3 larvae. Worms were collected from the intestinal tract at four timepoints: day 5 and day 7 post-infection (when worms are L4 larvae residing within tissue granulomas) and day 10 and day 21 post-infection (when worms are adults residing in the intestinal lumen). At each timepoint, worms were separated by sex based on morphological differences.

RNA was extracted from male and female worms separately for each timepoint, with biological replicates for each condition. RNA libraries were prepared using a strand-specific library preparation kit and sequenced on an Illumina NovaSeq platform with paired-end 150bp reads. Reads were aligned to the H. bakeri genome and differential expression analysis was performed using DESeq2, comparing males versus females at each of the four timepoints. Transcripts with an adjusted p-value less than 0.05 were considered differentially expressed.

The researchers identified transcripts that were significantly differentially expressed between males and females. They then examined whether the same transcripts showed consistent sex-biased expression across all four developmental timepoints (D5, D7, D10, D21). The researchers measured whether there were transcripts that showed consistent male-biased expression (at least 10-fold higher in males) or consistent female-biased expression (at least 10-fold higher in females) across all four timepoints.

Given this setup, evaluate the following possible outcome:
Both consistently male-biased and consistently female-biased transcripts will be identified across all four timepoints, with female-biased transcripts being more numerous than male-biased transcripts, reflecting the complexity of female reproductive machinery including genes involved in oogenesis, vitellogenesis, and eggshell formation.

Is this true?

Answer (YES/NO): NO